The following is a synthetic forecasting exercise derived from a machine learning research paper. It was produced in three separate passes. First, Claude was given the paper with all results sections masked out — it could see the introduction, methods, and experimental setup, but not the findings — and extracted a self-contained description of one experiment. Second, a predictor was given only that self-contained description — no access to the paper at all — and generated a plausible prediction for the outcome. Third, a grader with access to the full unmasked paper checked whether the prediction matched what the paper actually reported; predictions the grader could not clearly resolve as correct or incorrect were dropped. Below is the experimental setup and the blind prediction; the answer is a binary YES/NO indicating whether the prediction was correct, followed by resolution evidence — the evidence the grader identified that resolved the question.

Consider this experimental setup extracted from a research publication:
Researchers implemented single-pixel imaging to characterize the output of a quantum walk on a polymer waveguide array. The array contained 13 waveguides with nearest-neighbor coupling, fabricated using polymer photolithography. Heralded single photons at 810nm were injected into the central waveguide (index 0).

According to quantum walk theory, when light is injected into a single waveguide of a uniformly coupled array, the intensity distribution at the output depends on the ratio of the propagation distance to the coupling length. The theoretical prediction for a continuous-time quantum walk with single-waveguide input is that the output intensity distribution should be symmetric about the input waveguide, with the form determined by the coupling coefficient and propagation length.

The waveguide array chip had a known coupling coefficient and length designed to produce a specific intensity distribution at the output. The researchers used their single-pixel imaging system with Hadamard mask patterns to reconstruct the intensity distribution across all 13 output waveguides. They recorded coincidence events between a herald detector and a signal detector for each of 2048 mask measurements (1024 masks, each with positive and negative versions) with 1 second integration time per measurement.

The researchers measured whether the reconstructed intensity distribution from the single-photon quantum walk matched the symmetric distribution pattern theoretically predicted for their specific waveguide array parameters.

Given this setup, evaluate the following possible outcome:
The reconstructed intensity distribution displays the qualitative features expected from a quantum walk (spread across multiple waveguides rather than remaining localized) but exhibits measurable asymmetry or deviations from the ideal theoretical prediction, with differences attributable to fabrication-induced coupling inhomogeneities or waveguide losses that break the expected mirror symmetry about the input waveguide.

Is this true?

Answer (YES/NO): NO